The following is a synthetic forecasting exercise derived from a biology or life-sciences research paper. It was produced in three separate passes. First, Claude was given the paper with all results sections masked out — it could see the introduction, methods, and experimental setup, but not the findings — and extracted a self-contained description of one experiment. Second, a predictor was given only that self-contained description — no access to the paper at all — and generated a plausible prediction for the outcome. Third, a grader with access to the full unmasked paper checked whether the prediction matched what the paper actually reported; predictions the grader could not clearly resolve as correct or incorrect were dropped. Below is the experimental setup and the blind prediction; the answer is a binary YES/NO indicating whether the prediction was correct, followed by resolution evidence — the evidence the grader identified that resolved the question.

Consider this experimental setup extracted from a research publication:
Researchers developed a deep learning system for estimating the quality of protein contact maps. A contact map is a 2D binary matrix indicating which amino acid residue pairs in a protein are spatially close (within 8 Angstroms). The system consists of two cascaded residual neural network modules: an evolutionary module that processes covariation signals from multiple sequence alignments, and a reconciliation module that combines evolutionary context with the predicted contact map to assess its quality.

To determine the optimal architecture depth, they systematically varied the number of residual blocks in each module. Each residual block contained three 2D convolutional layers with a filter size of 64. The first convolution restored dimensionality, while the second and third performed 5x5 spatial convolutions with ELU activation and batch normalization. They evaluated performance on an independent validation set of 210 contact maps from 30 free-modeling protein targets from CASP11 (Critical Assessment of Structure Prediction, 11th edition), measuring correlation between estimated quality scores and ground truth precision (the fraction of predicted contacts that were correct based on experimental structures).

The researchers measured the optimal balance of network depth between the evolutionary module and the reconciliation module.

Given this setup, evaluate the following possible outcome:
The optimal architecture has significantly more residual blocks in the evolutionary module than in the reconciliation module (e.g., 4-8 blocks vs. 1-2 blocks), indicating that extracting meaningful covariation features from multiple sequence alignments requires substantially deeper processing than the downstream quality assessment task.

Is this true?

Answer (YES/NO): NO